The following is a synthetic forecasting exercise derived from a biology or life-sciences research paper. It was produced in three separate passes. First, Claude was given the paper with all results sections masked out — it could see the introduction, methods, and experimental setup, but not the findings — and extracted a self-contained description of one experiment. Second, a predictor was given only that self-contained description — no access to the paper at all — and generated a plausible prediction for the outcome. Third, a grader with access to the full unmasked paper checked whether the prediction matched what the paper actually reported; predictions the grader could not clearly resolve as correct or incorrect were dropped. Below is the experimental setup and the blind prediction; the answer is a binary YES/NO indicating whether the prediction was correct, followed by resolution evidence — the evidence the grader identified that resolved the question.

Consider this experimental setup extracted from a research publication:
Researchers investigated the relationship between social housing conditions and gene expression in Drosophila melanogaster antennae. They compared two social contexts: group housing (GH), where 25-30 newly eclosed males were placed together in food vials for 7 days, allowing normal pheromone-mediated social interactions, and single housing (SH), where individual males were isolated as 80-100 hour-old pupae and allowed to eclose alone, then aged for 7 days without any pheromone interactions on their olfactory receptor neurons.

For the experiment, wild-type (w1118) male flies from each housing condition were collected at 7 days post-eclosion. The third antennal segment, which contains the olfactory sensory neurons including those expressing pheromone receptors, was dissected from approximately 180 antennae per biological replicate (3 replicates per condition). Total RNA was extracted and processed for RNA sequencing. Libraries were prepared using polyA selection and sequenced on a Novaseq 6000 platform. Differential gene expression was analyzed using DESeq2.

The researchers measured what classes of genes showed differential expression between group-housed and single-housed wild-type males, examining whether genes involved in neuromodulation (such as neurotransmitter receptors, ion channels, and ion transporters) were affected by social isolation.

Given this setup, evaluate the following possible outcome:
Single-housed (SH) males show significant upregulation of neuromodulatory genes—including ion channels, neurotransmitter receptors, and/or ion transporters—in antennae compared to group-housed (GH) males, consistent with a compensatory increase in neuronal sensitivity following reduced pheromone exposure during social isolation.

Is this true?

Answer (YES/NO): NO